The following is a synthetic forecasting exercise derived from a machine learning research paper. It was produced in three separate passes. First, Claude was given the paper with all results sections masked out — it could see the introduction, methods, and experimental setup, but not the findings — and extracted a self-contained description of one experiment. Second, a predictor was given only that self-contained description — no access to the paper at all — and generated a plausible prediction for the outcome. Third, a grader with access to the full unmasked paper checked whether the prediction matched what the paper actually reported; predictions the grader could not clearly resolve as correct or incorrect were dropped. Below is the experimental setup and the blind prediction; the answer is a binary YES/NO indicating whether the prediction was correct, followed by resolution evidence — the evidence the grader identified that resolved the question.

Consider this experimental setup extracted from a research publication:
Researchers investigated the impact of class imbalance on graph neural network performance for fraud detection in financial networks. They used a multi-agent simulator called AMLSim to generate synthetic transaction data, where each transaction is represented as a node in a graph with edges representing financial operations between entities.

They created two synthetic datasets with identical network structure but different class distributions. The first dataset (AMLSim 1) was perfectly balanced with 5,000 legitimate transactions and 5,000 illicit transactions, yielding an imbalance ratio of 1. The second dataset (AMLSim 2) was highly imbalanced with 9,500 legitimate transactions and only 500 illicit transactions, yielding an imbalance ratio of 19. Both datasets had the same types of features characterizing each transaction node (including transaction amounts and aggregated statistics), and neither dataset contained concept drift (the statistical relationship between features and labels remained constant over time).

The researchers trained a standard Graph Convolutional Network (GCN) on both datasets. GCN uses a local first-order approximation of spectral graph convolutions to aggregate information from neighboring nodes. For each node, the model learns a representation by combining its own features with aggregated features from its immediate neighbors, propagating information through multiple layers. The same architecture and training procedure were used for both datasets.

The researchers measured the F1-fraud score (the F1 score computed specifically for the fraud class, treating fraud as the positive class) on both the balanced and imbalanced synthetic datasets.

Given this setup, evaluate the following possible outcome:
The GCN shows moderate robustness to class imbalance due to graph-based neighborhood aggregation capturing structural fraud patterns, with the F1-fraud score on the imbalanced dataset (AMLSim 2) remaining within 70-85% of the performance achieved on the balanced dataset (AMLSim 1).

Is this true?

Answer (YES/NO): NO